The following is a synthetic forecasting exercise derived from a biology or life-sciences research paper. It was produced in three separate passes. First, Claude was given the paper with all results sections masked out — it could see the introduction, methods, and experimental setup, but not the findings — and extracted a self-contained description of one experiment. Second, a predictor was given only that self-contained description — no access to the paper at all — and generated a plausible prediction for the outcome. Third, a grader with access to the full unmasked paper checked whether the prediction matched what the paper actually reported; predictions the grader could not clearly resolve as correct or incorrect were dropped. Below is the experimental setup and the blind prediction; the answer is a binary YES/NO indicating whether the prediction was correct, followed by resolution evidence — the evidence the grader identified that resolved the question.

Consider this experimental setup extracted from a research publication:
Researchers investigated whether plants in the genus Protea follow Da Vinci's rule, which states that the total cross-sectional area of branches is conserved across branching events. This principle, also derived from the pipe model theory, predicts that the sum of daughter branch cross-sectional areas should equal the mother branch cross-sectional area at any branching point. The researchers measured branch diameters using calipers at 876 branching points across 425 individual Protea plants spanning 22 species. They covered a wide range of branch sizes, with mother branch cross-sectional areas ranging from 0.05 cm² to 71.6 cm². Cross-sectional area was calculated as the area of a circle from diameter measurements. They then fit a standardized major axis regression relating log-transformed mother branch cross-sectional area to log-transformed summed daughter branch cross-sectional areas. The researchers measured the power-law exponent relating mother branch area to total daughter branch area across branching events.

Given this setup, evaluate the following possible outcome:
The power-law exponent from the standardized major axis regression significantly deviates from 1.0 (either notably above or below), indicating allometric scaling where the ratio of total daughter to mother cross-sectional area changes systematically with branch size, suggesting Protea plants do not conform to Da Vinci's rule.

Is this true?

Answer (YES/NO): NO